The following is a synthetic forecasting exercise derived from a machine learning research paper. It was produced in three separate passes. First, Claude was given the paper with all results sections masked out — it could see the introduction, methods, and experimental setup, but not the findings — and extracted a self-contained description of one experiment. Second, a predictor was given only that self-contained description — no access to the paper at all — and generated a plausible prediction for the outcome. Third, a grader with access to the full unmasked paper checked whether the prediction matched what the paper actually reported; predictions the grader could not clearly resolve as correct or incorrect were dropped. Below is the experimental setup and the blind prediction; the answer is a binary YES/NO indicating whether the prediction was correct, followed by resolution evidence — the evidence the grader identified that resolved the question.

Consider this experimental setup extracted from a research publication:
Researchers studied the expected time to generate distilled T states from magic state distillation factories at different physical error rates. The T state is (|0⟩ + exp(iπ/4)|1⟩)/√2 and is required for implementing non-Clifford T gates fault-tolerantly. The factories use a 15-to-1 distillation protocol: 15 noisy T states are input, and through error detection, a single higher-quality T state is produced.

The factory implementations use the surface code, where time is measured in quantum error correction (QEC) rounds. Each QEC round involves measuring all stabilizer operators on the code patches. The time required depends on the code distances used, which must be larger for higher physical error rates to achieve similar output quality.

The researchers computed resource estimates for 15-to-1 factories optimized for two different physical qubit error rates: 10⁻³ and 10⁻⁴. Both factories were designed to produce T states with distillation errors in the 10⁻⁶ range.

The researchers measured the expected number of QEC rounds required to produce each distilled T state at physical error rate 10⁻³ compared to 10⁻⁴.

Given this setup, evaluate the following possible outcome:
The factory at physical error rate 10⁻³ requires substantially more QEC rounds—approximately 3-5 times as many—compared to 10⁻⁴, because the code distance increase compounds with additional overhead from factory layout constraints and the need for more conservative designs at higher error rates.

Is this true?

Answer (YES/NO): NO